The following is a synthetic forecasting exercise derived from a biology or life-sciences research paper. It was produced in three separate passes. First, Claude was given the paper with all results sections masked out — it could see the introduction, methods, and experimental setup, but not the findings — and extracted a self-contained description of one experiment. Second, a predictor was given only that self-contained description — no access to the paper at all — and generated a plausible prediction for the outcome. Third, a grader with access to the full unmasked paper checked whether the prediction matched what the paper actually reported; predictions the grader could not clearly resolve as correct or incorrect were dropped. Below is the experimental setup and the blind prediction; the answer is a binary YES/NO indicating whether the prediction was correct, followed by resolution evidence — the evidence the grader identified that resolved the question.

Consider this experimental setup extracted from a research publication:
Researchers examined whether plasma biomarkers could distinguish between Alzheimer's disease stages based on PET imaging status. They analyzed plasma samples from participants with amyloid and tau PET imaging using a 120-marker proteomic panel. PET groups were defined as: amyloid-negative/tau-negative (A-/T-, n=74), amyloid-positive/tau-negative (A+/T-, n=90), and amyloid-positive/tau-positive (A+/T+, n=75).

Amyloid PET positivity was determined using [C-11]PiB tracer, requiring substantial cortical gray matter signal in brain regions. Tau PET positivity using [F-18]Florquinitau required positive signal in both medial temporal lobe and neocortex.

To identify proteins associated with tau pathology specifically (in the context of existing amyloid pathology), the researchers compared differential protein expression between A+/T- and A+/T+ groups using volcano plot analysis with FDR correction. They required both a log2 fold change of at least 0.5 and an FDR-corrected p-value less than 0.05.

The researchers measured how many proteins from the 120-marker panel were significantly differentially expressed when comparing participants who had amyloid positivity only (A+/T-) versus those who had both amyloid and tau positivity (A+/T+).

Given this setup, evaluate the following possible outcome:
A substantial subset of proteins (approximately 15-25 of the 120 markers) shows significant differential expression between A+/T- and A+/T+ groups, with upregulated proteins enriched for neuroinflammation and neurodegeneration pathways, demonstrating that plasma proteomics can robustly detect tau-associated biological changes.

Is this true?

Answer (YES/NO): NO